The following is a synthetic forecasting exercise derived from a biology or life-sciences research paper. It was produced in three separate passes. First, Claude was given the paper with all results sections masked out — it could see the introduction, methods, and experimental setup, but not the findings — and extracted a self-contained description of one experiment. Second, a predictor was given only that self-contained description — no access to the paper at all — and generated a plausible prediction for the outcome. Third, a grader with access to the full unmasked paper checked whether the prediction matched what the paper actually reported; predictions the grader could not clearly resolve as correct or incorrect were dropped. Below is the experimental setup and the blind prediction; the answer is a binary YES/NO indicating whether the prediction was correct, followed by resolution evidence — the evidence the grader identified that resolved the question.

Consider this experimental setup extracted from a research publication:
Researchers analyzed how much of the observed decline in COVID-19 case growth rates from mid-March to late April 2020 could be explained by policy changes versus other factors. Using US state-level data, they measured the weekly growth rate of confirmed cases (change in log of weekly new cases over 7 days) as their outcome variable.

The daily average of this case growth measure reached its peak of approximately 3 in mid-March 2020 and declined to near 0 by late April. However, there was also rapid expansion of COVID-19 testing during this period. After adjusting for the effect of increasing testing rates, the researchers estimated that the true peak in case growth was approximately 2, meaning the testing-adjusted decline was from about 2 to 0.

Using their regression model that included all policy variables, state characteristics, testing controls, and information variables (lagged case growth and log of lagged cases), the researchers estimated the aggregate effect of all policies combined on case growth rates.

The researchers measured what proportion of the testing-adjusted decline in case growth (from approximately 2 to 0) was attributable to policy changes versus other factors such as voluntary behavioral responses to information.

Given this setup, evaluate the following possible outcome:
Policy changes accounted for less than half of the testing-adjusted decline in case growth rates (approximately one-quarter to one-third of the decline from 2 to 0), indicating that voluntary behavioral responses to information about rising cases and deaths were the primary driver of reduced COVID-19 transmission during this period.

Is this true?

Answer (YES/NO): NO